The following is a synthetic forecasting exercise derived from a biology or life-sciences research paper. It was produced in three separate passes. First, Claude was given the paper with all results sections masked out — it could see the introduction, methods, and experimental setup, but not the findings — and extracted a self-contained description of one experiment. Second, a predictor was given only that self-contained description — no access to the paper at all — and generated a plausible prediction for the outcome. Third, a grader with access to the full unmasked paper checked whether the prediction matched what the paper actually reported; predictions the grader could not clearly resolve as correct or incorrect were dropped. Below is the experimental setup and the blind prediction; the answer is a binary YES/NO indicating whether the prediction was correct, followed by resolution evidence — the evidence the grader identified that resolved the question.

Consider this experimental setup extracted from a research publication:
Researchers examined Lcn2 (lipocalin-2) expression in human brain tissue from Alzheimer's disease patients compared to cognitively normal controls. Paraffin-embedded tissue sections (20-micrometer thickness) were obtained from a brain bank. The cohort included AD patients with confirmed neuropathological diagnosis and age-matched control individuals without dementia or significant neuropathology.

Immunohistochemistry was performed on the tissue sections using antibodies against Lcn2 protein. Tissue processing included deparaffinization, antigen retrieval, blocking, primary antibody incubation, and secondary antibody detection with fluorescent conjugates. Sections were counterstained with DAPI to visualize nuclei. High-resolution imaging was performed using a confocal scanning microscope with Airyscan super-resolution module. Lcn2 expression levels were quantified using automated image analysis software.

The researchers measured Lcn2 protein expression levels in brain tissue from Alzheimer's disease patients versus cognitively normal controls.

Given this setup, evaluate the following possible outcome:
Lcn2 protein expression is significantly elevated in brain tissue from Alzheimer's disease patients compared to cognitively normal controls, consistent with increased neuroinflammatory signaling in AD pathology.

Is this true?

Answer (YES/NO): YES